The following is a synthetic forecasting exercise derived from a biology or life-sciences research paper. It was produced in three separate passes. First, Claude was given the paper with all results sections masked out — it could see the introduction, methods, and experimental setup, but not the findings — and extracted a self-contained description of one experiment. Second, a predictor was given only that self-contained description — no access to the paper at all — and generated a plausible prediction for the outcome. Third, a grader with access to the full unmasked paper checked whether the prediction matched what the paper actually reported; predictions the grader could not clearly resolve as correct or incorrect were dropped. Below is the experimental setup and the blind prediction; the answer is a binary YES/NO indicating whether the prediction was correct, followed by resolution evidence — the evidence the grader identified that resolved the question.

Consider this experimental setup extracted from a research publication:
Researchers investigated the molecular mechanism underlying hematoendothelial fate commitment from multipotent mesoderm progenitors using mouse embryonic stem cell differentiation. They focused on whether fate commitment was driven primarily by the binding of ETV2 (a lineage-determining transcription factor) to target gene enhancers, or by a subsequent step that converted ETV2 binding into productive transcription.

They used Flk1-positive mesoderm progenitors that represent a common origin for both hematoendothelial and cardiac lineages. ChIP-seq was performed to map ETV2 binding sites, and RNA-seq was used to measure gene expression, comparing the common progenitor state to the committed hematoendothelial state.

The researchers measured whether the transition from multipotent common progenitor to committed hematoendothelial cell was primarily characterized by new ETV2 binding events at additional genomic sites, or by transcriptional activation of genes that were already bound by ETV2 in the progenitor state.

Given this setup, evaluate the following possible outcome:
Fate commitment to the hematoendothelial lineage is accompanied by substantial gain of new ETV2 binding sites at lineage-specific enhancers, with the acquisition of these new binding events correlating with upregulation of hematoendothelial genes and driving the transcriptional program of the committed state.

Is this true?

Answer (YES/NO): NO